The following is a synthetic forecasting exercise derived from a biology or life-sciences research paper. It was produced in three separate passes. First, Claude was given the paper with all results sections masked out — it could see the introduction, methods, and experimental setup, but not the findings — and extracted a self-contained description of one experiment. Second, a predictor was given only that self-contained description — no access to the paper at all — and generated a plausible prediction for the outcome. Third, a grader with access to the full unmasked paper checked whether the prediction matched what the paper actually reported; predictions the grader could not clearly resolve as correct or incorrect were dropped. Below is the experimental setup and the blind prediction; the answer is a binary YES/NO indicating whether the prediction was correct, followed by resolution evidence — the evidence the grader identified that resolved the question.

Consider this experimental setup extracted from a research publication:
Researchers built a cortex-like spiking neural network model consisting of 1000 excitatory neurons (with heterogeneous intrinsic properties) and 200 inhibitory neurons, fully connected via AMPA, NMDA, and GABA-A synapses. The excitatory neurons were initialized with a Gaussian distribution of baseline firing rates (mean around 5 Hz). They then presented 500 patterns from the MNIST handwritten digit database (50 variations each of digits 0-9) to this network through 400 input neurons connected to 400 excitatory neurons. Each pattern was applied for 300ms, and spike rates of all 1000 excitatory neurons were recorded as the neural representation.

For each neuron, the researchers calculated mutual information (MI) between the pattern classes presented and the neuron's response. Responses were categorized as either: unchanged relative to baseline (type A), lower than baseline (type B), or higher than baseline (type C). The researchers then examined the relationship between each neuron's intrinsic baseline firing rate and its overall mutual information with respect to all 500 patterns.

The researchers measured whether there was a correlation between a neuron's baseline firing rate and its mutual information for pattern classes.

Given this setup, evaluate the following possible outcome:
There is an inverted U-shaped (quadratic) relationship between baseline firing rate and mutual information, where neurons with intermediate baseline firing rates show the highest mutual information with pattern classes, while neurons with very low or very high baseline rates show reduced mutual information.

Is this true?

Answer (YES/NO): NO